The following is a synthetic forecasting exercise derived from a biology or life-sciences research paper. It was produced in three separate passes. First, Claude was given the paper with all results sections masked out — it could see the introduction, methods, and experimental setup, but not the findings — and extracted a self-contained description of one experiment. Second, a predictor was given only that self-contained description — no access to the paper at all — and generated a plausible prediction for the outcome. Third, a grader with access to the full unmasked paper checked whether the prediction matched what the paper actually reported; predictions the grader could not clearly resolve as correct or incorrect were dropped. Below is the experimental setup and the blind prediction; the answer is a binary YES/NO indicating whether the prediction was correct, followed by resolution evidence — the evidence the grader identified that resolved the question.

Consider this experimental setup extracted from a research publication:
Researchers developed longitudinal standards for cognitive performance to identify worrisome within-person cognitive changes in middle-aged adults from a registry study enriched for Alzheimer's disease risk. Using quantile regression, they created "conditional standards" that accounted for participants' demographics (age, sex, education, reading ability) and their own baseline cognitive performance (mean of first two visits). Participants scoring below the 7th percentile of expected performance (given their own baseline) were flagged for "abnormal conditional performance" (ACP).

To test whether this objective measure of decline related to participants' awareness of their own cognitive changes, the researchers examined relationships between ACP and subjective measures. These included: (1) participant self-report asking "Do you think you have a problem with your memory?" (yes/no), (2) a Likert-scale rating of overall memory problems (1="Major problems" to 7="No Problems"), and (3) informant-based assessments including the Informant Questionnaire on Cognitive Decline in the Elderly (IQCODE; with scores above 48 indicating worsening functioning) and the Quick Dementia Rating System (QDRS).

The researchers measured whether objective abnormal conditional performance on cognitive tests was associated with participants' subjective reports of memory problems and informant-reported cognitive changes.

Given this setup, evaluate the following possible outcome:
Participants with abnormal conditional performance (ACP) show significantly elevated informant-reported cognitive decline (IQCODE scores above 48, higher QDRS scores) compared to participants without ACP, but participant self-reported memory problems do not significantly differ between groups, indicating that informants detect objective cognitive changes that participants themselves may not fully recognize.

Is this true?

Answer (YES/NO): NO